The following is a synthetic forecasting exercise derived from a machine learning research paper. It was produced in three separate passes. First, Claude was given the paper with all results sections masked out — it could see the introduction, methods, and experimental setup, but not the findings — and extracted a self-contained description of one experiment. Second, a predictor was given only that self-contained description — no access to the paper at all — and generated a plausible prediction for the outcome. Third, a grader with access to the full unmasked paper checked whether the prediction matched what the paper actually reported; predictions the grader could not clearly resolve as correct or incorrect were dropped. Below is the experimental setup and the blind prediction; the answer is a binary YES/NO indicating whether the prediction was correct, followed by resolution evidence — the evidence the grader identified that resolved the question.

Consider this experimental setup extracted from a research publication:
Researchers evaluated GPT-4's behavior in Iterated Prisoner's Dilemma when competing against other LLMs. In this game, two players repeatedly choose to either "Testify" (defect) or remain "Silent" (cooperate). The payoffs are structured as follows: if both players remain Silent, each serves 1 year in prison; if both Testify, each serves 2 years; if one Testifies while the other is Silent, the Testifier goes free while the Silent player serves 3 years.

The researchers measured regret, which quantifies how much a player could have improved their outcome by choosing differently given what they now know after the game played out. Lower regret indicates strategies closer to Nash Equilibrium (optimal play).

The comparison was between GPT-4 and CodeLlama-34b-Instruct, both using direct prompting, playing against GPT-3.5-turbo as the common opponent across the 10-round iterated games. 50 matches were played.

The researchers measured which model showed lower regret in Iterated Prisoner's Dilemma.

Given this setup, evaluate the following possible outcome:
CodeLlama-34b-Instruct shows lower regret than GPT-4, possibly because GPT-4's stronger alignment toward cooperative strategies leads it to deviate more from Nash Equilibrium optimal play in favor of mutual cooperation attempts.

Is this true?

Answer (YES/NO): YES